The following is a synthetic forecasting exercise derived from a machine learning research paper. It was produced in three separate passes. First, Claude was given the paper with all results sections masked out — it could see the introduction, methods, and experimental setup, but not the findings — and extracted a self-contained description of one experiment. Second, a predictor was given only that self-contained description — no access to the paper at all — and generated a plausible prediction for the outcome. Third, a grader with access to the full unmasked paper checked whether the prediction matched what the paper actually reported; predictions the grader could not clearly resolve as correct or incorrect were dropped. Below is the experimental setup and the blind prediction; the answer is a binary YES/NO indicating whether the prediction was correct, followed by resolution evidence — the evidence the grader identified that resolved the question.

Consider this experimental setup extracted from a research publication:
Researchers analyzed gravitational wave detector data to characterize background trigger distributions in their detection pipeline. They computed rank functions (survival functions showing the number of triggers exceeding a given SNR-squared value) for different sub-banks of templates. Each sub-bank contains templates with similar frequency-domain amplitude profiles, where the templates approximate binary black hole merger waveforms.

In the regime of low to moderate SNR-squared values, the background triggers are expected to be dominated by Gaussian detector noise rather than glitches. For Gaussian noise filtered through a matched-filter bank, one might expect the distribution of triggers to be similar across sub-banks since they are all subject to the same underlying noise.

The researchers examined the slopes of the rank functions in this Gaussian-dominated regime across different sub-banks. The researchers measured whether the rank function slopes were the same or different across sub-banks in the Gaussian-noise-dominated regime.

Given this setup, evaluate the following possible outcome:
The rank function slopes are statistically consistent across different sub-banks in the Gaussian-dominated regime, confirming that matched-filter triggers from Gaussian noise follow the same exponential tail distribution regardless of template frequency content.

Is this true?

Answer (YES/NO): NO